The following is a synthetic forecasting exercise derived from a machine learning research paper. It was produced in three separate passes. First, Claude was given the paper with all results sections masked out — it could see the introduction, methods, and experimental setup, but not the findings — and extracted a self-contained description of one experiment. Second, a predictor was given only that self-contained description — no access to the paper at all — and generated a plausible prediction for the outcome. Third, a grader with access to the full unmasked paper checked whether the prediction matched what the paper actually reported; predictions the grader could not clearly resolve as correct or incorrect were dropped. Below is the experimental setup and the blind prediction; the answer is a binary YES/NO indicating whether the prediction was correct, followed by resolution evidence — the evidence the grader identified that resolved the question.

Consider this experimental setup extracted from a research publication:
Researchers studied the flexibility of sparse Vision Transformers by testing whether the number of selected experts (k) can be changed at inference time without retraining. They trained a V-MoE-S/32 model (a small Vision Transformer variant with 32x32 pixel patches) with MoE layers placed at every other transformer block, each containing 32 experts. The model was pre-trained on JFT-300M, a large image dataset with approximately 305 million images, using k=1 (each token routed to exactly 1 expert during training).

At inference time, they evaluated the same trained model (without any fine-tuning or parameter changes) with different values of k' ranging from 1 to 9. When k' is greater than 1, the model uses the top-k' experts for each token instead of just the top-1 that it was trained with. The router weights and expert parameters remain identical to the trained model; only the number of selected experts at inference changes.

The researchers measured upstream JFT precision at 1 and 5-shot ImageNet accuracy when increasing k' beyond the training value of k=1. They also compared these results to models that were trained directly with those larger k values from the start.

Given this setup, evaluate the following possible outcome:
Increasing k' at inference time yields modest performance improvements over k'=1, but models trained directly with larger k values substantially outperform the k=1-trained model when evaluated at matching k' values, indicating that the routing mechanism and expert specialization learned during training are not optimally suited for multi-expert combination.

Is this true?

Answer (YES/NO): NO